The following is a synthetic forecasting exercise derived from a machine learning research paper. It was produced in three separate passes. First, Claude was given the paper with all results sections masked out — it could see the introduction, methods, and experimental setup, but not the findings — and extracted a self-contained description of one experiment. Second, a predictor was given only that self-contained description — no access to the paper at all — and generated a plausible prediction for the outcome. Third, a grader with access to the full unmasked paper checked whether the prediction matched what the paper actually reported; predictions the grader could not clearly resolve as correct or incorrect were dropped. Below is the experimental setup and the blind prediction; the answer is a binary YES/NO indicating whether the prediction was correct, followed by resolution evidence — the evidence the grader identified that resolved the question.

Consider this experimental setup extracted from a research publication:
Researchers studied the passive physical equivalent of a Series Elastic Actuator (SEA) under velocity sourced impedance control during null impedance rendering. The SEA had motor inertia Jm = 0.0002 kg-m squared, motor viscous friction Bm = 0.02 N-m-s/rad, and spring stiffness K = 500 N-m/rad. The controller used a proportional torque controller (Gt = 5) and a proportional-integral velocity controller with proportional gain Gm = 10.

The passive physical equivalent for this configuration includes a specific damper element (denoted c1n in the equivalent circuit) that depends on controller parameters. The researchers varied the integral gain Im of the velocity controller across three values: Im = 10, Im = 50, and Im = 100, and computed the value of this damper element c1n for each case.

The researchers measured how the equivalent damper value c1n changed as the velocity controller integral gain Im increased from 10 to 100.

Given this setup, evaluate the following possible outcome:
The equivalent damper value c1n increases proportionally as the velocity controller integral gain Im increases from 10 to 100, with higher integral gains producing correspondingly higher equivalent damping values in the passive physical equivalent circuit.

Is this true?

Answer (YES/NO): NO